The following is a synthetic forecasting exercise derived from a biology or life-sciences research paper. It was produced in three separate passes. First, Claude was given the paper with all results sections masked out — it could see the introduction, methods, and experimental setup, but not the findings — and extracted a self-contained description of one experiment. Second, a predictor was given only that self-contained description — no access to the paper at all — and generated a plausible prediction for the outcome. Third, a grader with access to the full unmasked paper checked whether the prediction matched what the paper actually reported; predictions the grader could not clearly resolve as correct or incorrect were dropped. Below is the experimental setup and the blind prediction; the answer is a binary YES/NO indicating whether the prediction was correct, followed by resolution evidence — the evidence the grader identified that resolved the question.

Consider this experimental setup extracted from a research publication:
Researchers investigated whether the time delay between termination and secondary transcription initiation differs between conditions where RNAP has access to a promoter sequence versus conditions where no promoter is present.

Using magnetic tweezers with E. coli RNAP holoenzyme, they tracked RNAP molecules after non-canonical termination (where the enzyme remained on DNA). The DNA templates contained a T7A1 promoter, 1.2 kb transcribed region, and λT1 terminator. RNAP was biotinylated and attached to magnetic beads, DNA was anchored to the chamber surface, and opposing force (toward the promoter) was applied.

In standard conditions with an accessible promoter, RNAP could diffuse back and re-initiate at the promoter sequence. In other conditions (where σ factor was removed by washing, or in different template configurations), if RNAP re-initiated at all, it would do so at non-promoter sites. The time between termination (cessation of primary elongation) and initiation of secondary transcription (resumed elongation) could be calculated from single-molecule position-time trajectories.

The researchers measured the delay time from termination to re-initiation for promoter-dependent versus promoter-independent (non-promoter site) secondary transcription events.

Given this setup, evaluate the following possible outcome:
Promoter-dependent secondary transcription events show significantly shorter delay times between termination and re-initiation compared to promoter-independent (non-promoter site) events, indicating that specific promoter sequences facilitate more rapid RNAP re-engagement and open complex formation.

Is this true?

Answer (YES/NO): YES